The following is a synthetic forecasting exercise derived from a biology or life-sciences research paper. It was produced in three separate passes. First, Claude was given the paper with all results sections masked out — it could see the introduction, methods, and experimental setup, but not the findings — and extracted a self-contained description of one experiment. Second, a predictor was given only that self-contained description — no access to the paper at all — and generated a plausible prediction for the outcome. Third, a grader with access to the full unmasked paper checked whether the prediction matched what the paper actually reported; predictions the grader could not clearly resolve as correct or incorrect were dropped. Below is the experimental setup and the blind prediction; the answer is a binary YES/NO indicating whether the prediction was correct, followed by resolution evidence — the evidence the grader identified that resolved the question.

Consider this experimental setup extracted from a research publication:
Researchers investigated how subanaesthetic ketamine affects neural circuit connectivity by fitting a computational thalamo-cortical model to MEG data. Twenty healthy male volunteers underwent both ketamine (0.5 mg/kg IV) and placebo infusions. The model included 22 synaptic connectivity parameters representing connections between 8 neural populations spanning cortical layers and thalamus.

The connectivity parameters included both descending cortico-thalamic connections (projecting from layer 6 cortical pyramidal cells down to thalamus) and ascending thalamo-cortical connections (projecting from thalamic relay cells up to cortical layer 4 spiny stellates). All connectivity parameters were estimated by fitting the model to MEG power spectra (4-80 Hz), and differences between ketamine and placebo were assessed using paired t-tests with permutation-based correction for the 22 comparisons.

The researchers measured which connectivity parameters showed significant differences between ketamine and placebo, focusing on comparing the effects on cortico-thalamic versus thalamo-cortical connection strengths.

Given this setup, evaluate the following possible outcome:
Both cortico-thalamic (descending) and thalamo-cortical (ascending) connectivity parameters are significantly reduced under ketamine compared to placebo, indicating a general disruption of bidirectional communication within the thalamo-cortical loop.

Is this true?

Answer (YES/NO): NO